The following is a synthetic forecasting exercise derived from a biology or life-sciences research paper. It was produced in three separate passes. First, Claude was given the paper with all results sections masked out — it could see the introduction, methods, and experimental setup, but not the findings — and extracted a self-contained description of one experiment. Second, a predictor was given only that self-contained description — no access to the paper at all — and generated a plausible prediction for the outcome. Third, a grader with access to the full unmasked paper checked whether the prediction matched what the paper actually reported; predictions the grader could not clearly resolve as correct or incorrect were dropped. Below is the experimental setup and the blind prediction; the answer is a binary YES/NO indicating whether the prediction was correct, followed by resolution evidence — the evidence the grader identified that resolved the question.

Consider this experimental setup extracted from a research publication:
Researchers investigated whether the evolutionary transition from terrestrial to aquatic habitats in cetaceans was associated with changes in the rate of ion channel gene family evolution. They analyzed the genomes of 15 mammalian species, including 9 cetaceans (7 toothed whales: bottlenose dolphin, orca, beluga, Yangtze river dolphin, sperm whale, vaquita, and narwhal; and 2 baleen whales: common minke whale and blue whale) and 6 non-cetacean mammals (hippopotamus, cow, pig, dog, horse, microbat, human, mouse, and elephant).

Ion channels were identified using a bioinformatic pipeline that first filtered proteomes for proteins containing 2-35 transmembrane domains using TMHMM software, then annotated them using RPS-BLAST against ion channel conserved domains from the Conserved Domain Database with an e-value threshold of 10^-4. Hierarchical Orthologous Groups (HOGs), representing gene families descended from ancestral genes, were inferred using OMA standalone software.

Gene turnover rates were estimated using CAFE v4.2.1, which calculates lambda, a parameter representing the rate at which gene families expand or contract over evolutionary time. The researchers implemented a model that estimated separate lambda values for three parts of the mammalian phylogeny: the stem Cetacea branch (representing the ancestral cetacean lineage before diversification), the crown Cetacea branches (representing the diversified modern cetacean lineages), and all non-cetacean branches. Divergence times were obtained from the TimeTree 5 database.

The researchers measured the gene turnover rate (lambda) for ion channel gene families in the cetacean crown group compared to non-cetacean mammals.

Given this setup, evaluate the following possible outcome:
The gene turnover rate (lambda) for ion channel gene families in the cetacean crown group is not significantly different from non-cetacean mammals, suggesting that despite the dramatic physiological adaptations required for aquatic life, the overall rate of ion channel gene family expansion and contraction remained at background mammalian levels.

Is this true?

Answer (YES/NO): NO